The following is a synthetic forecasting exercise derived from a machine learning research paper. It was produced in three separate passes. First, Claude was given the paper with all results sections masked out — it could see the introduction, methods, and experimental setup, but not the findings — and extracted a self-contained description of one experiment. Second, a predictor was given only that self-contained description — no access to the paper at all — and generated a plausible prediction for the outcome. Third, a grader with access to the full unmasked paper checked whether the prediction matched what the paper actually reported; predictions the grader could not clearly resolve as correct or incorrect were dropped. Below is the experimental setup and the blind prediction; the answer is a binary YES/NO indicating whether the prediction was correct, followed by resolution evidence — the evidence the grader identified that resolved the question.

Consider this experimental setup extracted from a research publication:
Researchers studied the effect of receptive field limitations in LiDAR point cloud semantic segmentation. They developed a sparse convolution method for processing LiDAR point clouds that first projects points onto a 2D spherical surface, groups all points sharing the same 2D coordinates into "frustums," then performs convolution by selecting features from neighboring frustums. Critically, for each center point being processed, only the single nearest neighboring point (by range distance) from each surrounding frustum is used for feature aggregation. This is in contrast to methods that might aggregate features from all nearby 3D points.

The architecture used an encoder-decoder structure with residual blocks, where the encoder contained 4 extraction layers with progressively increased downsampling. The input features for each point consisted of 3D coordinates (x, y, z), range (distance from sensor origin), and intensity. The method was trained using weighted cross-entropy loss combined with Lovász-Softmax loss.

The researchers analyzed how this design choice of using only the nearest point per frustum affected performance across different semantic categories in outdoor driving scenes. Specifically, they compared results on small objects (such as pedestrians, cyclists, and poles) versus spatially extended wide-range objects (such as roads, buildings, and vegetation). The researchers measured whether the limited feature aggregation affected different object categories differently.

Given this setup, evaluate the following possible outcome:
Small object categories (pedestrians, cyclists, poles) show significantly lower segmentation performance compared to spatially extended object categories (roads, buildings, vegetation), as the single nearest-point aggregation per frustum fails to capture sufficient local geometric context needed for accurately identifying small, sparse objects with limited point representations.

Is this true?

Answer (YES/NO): NO